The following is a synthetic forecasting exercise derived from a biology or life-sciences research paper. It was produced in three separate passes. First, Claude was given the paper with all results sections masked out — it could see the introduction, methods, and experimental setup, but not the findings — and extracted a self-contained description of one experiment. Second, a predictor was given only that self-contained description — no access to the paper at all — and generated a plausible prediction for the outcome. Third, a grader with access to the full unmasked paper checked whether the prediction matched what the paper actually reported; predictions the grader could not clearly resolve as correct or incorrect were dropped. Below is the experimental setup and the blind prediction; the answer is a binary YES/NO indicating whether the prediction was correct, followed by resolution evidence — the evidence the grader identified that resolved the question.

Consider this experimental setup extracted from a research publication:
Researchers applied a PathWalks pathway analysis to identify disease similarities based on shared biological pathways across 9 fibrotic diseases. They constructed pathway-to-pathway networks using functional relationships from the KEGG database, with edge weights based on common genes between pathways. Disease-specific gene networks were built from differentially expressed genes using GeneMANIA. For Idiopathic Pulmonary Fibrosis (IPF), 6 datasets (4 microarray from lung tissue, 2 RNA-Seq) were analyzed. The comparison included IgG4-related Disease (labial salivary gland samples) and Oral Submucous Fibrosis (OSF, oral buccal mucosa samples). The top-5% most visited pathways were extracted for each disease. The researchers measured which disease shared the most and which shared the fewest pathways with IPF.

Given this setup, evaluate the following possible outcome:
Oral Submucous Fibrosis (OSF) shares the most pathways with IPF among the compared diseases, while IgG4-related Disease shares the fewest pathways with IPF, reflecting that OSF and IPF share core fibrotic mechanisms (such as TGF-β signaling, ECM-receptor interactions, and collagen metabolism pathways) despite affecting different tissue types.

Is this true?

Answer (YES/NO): NO